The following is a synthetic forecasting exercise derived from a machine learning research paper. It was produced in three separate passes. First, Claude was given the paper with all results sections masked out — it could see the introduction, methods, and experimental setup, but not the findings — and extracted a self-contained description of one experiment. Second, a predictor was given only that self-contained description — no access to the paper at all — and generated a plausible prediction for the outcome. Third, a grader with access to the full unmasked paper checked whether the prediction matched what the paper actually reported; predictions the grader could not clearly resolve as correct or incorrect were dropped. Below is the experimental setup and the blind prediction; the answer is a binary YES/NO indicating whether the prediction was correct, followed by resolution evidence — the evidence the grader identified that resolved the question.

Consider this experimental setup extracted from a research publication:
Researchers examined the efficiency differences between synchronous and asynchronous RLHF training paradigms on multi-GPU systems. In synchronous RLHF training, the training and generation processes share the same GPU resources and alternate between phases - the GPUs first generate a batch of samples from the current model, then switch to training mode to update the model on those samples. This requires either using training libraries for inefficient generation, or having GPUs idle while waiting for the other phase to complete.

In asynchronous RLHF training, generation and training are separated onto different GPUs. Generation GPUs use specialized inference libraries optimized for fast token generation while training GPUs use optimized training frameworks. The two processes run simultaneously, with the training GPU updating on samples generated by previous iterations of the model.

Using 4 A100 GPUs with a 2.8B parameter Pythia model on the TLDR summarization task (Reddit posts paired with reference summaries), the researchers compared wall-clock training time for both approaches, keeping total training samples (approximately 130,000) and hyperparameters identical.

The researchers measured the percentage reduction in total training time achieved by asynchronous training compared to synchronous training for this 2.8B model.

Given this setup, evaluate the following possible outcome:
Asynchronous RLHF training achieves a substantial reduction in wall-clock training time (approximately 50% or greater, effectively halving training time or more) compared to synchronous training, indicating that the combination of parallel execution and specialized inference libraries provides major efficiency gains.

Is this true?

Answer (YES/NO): NO